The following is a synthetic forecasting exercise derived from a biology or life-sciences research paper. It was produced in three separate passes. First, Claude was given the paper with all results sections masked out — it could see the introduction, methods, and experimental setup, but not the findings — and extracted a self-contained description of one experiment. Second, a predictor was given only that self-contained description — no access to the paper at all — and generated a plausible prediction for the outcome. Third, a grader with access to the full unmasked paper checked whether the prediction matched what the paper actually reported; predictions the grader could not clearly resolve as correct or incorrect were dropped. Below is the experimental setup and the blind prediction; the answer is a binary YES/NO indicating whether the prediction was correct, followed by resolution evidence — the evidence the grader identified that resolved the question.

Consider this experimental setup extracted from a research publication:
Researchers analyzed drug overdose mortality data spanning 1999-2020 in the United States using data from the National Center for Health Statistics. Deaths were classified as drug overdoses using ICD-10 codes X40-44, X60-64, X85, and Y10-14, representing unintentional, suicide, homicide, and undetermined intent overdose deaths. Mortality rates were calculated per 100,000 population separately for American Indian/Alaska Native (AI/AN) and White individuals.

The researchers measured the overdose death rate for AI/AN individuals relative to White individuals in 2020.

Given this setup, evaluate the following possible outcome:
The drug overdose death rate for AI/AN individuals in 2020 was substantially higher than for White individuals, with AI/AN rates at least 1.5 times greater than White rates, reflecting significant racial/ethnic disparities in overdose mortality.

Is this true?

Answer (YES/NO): NO